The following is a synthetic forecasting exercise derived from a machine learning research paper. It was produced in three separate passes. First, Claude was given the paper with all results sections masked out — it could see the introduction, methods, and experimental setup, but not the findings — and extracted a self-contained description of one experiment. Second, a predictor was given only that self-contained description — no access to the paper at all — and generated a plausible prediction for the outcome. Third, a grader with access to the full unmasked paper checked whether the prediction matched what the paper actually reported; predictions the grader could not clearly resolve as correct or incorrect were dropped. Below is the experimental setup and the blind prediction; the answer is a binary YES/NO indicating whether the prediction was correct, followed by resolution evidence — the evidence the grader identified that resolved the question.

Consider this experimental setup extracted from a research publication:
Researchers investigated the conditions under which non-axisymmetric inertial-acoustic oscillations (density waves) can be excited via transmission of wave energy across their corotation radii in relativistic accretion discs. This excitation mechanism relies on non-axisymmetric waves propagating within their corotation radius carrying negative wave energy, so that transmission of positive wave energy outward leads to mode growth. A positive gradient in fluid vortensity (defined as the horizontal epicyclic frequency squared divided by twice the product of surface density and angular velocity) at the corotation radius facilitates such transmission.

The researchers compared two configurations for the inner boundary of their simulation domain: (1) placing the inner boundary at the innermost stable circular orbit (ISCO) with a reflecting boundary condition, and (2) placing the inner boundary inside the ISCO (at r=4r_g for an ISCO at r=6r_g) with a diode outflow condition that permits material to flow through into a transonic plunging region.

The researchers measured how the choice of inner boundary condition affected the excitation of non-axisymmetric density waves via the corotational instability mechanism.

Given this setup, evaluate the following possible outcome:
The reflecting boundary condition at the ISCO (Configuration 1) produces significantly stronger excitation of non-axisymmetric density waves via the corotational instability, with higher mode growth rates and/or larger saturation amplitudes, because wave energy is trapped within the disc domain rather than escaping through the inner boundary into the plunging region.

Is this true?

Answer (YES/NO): YES